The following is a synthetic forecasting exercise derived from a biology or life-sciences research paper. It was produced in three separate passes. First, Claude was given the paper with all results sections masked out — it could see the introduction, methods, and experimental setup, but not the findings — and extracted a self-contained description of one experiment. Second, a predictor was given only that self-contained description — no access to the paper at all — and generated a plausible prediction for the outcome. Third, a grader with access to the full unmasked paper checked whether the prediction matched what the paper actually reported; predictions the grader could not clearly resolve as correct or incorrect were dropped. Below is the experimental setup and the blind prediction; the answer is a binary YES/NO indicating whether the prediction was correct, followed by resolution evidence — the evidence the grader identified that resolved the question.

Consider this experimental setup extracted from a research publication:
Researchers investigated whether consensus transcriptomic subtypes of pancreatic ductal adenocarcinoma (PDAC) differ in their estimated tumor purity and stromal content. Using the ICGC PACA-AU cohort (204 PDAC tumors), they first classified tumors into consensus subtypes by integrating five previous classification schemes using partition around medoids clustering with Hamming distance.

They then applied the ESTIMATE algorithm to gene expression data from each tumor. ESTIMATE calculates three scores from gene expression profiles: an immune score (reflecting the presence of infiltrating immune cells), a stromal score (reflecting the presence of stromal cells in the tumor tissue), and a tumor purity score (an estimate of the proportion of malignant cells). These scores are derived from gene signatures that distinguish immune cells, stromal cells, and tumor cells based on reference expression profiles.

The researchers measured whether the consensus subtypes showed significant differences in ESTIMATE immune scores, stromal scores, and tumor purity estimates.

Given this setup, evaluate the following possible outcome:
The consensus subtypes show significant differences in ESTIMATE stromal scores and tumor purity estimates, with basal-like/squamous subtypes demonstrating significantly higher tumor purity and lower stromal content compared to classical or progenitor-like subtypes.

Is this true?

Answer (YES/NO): NO